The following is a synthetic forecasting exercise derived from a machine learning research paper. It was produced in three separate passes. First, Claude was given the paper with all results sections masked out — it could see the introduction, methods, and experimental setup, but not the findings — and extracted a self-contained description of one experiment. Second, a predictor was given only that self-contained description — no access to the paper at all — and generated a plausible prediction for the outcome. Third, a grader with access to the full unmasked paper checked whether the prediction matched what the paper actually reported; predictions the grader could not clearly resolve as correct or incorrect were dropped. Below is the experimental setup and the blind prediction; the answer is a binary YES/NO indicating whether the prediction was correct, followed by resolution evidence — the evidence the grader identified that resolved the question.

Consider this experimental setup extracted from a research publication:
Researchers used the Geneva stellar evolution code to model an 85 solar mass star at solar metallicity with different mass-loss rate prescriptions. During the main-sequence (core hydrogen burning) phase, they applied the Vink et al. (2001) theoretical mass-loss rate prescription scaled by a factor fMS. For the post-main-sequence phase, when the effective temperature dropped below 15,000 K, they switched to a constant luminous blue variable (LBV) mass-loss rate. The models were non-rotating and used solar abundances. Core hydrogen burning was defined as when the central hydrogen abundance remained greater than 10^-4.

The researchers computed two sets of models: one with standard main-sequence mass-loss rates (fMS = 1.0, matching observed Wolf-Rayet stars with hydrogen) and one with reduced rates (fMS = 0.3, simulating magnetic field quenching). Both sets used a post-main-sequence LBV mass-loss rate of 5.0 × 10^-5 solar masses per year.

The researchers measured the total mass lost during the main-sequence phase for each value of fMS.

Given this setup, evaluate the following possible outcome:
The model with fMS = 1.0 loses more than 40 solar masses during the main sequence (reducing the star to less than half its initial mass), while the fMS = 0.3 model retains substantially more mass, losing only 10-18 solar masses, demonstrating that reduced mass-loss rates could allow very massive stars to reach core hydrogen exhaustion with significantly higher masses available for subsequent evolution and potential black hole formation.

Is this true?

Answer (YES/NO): NO